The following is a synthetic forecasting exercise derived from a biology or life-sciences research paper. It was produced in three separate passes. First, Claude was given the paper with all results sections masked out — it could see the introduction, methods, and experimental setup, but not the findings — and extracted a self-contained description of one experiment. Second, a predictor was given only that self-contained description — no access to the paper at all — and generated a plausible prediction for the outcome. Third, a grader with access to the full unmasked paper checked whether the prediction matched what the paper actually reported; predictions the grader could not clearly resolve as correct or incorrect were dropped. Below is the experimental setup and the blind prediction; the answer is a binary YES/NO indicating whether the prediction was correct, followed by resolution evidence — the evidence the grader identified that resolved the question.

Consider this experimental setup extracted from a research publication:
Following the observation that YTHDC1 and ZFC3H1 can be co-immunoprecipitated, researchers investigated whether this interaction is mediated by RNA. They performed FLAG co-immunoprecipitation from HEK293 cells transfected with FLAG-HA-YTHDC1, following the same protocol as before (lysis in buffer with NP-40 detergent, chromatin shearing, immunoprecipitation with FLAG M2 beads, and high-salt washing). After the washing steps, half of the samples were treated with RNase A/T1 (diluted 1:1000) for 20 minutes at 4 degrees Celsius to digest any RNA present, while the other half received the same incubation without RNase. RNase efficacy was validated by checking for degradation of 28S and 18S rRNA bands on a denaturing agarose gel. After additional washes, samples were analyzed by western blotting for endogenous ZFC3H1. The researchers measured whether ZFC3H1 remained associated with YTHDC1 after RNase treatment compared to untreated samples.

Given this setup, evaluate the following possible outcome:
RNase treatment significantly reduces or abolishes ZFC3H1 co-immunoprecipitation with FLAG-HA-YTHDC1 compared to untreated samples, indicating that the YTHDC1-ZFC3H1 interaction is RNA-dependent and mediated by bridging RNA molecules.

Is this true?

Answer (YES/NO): NO